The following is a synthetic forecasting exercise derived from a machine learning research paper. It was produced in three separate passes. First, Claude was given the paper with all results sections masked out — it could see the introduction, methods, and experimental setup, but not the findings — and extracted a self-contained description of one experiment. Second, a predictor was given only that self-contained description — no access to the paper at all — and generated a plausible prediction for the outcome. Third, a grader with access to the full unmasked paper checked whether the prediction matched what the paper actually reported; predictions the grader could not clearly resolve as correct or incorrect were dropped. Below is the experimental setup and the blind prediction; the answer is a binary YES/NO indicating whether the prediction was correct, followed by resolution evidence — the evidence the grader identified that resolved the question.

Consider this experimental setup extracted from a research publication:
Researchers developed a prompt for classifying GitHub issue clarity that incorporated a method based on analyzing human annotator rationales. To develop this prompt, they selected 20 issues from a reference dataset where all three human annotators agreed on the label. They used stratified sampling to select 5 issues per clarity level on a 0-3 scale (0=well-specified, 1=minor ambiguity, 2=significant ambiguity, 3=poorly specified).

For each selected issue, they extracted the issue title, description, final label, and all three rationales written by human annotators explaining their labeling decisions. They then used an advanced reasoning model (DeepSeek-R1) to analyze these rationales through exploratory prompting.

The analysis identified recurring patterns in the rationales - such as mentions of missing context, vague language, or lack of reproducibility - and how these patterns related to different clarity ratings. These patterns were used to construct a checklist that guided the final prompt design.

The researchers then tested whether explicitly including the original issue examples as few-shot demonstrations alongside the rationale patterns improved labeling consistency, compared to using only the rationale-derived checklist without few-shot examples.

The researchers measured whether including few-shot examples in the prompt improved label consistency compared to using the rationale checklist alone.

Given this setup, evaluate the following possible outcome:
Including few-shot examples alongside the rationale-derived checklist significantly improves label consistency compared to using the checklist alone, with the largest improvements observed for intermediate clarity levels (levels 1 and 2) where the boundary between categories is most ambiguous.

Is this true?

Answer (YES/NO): NO